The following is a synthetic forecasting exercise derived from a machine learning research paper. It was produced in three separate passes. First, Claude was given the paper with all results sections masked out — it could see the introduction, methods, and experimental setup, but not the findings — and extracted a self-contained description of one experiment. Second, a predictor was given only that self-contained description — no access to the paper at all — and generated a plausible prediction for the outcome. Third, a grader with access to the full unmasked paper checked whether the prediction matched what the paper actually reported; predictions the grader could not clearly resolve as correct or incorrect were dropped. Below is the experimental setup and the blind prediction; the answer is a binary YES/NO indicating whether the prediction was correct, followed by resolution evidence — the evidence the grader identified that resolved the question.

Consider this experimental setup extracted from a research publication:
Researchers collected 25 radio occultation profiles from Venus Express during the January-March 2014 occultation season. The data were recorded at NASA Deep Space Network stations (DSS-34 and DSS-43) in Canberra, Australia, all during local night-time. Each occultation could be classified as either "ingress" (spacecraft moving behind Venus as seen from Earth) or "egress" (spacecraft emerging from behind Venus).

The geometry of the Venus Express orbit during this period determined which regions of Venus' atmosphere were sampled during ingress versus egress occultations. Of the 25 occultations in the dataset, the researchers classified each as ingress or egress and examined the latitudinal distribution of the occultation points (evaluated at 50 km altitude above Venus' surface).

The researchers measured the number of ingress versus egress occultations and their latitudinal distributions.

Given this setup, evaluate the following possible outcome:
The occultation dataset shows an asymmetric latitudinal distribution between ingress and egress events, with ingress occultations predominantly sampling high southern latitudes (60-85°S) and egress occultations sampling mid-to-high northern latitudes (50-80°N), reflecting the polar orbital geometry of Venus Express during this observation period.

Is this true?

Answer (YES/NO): NO